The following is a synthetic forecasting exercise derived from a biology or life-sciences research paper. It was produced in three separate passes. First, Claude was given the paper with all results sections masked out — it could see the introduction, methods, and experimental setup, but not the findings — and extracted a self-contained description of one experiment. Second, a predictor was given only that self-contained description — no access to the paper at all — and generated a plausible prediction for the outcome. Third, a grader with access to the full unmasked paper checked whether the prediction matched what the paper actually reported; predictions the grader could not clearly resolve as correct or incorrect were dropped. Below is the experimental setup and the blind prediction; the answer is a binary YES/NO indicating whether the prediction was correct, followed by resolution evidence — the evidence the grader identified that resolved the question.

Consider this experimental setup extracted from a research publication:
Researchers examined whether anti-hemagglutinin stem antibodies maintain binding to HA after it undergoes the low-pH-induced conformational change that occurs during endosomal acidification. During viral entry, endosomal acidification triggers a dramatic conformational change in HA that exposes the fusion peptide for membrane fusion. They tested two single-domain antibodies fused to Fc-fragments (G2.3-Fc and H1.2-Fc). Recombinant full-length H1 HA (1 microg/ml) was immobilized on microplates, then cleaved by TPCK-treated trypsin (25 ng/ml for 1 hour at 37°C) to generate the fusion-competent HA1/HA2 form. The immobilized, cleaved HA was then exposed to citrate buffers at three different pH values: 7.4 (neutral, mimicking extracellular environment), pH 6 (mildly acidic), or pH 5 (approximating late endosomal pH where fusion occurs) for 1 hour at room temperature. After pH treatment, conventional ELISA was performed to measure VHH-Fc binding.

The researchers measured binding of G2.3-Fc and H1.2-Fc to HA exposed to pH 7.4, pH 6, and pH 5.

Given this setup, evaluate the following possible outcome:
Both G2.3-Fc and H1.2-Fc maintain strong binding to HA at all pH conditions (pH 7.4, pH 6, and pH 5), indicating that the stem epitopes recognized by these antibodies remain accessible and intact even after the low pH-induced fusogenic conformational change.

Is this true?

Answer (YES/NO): NO